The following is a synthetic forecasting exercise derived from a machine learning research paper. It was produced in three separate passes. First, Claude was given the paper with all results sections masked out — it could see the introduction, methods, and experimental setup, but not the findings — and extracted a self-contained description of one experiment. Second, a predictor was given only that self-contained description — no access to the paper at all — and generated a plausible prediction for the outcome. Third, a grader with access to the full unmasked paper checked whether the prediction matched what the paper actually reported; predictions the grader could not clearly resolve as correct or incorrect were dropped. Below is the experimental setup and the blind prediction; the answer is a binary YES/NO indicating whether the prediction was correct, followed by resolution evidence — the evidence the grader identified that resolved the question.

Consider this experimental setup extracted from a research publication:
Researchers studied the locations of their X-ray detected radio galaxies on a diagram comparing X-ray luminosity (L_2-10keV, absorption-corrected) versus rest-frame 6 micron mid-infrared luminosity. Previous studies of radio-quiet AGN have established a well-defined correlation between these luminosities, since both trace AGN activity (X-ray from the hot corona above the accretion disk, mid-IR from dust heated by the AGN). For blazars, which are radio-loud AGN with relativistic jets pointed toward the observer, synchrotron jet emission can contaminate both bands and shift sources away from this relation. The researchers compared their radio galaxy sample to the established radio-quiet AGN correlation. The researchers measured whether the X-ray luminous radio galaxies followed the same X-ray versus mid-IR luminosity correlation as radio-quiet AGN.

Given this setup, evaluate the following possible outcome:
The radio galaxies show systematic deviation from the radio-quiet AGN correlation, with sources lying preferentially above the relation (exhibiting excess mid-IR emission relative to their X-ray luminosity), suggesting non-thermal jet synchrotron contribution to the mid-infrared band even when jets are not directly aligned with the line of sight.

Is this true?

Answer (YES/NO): NO